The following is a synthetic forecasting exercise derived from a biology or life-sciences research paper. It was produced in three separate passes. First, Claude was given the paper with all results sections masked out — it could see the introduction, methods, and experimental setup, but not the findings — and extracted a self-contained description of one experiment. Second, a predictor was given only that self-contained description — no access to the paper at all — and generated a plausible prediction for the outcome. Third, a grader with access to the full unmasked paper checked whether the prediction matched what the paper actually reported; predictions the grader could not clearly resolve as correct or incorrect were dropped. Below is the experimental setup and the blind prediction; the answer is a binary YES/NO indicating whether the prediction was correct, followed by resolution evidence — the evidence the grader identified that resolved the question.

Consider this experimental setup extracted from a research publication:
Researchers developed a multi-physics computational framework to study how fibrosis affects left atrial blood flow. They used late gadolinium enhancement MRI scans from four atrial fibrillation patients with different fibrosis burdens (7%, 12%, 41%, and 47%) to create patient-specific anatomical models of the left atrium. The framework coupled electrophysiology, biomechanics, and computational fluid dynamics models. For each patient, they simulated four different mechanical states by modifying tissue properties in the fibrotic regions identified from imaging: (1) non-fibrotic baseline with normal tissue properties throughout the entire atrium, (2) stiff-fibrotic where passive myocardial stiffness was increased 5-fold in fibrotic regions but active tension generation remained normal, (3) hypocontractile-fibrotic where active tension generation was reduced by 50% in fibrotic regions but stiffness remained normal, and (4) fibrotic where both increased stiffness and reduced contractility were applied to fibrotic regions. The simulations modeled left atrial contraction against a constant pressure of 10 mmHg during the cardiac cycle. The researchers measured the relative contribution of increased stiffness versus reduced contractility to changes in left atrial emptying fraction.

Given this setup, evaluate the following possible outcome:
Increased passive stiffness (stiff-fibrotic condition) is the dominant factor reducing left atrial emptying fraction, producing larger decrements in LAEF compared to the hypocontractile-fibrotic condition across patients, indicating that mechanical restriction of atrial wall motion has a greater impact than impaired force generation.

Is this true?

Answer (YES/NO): YES